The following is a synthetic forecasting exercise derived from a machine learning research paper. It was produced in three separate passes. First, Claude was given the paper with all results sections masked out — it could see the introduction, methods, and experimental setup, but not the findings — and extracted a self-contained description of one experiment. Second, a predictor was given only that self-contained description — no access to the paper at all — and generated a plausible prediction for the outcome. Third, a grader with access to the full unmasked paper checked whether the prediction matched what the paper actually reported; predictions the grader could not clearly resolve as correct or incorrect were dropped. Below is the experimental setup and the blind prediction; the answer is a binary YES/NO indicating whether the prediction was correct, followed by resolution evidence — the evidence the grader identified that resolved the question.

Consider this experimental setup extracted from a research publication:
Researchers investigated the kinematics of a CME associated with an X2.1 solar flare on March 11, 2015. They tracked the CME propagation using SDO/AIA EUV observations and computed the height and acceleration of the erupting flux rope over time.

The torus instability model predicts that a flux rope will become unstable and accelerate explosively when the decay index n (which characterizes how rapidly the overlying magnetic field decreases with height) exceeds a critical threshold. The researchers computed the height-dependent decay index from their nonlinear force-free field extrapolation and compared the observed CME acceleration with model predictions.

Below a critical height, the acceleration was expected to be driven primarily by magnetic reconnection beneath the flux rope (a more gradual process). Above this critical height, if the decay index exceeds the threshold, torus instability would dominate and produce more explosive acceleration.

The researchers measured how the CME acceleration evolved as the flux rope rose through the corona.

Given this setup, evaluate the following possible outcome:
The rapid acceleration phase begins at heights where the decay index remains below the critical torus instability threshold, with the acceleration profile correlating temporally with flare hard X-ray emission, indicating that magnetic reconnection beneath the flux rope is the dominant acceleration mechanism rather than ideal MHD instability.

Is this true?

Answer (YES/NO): NO